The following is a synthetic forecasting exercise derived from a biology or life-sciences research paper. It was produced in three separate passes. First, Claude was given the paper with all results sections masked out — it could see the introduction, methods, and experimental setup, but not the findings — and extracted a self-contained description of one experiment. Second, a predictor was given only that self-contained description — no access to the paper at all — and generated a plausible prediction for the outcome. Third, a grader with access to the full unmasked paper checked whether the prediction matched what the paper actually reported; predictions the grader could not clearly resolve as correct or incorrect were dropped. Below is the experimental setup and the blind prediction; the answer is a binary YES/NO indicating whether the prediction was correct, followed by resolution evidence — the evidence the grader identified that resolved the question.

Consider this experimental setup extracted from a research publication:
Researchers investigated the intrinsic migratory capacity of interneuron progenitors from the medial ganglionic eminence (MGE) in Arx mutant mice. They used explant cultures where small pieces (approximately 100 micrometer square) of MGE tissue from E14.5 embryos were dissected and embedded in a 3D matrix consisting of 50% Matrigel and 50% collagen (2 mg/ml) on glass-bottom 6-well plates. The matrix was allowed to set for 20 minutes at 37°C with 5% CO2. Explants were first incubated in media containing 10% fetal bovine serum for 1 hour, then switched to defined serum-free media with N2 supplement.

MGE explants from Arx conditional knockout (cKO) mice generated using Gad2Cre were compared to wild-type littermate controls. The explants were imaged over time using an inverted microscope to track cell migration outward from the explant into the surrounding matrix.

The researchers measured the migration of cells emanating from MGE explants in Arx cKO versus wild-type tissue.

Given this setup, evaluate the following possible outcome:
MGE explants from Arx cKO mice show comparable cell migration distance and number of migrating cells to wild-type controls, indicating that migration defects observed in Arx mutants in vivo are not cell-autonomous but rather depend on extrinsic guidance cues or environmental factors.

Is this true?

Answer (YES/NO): YES